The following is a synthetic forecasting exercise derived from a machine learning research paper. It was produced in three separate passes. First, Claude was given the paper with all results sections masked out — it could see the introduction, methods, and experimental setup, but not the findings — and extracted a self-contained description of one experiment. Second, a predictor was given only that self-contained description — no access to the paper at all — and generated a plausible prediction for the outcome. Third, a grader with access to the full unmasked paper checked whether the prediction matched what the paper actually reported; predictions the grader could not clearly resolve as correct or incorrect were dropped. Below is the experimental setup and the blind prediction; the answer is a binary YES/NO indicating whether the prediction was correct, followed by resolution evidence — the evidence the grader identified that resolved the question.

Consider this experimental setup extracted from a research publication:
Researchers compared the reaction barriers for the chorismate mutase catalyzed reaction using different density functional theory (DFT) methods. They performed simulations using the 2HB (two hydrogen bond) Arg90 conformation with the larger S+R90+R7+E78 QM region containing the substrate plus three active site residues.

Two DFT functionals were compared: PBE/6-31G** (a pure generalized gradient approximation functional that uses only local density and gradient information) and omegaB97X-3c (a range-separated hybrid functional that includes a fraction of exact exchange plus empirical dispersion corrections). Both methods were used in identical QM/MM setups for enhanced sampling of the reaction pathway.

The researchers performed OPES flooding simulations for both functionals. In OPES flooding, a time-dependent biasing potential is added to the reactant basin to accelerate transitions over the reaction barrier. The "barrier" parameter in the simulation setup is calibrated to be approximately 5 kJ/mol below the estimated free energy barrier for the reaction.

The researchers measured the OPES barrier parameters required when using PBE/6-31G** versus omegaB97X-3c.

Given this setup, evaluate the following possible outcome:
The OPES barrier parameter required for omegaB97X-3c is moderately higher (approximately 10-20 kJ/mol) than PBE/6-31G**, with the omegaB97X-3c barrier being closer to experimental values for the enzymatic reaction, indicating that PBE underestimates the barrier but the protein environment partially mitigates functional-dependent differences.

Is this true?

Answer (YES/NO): NO